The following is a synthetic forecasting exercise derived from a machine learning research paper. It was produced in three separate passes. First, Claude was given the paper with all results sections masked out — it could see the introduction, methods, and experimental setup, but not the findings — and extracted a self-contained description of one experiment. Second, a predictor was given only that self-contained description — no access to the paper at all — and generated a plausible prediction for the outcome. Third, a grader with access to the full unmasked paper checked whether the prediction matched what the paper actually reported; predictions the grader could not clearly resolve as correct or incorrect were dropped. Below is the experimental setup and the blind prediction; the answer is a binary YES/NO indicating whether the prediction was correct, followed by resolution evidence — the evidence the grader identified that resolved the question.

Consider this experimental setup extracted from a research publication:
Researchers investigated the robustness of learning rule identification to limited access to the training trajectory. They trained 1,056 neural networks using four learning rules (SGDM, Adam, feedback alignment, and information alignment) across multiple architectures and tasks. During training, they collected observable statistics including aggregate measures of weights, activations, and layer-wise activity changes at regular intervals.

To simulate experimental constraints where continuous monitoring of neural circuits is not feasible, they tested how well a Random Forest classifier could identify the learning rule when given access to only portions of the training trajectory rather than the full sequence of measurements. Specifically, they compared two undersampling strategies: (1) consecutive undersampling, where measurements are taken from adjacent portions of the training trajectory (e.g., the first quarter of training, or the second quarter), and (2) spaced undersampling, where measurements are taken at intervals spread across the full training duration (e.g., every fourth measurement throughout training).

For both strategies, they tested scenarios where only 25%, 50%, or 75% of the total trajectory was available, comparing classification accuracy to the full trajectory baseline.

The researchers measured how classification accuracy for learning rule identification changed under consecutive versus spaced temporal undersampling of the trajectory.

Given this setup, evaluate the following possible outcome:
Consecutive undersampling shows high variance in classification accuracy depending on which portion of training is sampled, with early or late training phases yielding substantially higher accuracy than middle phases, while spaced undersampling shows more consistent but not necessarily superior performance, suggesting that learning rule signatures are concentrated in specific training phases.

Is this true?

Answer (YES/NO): NO